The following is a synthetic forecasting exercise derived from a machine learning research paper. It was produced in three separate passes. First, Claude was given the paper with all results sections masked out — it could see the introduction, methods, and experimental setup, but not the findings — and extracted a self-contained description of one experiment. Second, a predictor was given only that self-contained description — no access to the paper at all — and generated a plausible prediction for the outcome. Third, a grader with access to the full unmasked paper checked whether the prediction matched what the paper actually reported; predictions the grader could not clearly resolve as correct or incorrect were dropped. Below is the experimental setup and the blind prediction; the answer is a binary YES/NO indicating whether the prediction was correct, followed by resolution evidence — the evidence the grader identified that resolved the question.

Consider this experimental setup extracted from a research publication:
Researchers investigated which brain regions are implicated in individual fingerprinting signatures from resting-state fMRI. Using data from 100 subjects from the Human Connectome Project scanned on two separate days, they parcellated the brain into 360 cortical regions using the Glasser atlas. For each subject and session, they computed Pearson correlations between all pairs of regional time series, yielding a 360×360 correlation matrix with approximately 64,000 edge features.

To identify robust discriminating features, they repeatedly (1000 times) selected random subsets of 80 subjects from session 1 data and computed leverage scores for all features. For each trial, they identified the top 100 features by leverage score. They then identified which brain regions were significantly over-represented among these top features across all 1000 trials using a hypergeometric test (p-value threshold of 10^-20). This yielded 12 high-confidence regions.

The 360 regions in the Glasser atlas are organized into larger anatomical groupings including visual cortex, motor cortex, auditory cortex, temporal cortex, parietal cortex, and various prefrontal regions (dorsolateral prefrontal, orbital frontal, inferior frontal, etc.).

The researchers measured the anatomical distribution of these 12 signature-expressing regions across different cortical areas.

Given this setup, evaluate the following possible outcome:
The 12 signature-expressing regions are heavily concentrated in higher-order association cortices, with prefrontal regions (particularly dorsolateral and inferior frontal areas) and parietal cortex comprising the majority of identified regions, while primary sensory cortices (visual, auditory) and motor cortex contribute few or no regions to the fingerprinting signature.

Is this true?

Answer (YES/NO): YES